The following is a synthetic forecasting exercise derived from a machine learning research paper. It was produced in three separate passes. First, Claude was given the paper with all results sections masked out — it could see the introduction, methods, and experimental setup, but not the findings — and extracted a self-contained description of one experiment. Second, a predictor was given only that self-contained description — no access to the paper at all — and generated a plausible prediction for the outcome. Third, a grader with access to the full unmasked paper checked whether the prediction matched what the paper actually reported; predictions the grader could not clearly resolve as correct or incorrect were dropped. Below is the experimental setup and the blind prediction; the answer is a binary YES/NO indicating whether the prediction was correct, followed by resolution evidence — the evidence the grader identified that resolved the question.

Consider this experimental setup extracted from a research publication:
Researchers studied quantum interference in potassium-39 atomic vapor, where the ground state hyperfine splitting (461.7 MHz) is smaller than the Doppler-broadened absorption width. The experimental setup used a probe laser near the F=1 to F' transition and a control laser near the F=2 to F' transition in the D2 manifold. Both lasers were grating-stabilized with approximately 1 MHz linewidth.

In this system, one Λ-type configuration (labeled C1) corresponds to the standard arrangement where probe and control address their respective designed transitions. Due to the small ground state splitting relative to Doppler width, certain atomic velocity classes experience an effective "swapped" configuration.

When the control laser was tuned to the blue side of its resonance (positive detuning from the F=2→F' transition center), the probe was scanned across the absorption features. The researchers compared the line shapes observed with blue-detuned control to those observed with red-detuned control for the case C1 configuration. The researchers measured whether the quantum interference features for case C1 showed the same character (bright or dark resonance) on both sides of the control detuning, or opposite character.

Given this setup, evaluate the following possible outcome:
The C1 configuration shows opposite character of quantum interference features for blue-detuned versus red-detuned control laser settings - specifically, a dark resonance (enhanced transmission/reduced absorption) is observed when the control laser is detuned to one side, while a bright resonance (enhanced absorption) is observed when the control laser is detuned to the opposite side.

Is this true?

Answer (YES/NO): YES